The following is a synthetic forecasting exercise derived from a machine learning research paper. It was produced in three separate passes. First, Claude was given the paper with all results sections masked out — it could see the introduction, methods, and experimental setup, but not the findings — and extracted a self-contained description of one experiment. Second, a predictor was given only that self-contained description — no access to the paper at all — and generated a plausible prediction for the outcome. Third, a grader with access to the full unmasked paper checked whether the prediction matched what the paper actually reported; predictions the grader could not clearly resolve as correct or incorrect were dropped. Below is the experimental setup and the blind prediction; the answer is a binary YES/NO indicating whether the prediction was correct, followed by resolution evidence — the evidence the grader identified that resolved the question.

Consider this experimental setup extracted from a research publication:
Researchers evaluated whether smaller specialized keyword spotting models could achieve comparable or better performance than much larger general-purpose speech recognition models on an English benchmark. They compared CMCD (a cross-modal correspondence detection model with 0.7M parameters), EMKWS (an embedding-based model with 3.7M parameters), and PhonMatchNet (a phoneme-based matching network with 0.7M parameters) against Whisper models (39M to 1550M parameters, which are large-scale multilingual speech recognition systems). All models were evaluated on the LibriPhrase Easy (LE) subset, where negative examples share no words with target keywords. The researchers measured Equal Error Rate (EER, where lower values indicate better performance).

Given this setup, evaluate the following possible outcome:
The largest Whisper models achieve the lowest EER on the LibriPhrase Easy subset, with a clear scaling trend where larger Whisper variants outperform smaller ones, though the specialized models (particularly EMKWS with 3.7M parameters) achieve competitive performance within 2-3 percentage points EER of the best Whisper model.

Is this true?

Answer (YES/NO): NO